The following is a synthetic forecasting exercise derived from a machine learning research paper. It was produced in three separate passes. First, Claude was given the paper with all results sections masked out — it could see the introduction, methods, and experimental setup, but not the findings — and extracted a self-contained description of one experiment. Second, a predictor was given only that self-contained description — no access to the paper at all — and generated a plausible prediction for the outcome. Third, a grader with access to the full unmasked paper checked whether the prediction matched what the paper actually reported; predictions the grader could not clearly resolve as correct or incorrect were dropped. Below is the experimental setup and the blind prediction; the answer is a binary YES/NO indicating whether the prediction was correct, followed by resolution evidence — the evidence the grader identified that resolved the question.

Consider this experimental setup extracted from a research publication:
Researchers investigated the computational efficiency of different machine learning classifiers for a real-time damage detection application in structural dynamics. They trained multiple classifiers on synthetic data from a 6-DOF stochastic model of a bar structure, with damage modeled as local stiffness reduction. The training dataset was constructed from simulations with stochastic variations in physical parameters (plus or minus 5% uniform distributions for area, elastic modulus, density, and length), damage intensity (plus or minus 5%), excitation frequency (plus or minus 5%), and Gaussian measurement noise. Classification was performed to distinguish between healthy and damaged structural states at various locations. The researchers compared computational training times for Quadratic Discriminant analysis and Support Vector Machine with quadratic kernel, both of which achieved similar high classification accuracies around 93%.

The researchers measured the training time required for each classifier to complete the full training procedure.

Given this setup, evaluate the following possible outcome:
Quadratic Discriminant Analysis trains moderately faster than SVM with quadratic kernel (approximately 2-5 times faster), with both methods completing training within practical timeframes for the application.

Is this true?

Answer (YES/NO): NO